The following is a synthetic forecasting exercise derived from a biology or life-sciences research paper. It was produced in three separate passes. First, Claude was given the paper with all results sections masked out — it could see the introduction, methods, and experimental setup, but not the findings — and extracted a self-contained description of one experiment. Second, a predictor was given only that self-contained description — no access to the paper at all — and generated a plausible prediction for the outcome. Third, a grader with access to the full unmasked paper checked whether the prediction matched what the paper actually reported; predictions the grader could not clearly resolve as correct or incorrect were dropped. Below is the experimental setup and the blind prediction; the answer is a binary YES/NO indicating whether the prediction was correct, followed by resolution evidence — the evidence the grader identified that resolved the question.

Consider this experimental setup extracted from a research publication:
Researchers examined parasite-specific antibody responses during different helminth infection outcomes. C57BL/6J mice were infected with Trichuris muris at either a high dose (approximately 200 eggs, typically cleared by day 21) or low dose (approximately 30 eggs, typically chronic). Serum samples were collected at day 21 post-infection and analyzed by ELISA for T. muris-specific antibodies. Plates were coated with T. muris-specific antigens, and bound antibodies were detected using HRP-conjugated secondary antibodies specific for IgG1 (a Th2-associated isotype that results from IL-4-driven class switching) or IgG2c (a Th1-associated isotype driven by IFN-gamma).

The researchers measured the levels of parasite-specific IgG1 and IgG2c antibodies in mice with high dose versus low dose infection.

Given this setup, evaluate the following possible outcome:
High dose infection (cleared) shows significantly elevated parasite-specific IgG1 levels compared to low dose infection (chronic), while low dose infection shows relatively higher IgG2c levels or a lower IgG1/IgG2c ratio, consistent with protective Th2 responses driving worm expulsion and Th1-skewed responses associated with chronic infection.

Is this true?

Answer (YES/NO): YES